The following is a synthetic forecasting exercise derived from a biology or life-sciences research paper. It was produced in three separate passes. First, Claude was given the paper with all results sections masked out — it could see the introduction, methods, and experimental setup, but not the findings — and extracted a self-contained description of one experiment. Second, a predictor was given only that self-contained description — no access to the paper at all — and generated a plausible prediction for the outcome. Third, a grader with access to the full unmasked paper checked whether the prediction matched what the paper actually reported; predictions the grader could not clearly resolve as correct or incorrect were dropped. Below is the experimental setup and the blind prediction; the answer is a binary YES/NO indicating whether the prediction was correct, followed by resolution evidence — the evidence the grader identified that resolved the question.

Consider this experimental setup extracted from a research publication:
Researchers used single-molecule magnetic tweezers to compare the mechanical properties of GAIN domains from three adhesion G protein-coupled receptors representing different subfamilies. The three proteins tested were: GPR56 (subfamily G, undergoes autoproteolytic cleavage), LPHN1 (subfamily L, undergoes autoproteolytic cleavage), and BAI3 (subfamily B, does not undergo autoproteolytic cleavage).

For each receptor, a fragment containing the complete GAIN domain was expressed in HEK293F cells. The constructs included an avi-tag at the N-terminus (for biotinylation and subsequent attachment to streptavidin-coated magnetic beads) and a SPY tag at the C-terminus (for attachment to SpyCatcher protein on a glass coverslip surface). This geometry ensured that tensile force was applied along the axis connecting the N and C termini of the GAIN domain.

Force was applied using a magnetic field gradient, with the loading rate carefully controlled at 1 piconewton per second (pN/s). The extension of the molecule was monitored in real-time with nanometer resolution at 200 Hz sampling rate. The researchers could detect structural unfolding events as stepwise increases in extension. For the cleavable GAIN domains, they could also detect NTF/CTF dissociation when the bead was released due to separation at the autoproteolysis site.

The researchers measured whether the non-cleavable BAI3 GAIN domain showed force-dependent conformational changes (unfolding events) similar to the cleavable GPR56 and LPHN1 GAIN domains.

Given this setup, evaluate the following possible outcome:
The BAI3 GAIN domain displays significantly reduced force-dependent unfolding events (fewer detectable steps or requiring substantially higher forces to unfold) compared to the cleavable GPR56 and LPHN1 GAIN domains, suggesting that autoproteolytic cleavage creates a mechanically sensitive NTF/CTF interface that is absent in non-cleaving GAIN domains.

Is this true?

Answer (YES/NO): NO